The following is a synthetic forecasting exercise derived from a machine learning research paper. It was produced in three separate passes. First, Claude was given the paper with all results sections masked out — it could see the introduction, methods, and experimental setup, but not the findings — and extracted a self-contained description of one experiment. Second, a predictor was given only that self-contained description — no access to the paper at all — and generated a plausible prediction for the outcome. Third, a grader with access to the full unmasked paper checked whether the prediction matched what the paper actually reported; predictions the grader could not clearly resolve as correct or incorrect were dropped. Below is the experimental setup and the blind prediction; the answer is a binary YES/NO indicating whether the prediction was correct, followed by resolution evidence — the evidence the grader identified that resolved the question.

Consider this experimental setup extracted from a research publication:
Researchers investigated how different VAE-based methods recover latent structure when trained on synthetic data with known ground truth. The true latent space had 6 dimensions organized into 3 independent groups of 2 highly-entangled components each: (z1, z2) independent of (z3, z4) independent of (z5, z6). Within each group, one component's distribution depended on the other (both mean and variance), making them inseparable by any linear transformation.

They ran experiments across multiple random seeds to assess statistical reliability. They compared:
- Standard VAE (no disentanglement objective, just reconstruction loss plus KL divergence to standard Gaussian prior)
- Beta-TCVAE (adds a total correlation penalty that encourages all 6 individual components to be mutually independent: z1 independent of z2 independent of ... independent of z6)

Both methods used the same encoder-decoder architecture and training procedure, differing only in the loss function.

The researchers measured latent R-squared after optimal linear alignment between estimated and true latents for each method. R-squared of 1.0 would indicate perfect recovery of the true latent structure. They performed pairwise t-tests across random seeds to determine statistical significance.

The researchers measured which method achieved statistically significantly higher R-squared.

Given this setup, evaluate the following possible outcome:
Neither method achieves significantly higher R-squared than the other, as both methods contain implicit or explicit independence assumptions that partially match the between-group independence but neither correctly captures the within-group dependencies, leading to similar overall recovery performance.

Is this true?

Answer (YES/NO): NO